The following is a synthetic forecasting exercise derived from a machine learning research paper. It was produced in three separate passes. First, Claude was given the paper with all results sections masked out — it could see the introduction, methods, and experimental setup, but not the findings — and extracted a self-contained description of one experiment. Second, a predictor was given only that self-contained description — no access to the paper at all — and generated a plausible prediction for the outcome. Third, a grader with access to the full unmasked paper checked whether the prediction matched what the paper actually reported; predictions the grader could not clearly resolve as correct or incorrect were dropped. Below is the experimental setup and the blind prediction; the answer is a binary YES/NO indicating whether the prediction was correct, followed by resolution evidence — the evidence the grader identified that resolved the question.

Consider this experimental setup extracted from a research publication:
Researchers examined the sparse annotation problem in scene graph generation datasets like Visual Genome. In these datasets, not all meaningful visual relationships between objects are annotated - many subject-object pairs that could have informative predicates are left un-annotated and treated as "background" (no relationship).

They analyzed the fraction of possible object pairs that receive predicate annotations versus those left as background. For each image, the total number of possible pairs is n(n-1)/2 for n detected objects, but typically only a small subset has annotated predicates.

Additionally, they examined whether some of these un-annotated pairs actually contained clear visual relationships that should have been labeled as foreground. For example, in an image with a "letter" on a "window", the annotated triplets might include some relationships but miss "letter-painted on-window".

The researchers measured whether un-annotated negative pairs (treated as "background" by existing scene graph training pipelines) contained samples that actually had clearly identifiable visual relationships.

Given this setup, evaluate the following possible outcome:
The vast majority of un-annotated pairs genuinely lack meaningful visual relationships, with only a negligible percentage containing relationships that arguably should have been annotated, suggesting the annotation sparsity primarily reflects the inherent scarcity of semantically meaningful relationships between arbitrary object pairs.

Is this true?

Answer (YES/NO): NO